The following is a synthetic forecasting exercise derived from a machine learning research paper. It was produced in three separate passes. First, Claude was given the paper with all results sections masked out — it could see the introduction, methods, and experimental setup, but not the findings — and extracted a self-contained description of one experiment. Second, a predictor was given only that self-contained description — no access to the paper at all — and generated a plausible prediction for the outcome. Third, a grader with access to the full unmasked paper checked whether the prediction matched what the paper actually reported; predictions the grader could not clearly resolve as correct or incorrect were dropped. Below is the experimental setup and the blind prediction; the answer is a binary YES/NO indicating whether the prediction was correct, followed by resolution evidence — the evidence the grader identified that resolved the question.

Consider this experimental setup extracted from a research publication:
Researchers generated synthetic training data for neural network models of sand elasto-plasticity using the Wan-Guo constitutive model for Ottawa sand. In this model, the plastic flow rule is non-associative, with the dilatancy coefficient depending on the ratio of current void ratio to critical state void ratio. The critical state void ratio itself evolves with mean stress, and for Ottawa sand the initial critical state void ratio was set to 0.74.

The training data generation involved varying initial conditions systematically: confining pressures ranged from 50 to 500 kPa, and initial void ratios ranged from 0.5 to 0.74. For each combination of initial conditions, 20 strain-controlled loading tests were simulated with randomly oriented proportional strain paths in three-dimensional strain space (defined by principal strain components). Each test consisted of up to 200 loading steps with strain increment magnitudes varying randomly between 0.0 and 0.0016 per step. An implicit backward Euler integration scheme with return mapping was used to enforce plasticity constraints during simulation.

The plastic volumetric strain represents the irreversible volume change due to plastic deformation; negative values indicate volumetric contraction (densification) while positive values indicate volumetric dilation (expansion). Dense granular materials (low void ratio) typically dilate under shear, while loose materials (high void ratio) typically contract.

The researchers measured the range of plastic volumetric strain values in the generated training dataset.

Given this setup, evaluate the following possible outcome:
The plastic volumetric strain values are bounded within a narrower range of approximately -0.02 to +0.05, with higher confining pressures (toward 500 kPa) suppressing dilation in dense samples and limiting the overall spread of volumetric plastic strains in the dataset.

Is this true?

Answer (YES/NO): NO